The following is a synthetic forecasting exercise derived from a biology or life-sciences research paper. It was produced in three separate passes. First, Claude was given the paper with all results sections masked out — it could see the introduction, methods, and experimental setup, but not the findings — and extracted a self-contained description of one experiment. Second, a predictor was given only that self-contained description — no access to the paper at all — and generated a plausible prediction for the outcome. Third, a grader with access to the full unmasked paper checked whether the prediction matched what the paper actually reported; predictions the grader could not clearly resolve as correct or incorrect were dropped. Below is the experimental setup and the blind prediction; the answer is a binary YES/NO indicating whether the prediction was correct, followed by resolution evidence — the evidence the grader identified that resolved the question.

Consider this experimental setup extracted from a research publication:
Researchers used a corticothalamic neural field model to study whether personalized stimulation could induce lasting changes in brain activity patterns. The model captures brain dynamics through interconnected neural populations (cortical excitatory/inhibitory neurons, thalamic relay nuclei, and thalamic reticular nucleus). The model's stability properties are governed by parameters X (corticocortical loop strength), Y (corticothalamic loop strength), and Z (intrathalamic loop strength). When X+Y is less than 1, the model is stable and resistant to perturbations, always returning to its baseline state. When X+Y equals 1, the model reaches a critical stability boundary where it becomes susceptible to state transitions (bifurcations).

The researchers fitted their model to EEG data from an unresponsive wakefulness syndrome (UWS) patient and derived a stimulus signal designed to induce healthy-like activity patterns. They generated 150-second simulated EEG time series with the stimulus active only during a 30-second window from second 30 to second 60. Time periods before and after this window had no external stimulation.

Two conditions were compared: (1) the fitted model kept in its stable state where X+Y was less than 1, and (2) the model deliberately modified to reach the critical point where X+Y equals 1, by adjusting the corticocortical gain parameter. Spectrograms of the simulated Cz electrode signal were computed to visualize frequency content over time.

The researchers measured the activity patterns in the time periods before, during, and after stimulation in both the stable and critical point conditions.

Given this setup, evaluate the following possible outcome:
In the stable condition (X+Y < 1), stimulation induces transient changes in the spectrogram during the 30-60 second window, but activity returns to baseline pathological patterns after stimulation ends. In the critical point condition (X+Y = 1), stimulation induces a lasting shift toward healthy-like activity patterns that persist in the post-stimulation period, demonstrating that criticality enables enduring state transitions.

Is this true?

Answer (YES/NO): NO